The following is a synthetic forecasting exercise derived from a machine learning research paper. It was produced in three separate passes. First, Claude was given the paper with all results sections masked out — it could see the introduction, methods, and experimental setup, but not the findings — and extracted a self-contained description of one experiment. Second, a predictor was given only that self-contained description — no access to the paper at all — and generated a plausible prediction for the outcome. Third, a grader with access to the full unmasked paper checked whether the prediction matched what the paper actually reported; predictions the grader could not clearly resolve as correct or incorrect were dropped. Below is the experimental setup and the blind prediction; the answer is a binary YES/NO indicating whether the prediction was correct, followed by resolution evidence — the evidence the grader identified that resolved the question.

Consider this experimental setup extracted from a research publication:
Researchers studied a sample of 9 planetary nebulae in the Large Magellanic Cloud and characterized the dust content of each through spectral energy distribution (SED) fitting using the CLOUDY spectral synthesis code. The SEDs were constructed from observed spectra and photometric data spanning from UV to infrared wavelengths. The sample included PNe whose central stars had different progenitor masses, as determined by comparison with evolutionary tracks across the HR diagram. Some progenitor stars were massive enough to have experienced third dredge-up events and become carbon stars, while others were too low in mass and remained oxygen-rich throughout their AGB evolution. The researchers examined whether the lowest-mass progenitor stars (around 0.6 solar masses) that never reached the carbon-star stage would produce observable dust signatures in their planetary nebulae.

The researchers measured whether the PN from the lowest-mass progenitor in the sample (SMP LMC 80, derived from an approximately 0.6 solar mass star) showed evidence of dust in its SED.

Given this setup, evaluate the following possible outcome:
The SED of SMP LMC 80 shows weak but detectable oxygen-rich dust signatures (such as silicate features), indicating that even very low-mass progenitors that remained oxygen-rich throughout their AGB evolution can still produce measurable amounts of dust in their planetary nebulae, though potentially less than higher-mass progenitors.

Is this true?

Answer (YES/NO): NO